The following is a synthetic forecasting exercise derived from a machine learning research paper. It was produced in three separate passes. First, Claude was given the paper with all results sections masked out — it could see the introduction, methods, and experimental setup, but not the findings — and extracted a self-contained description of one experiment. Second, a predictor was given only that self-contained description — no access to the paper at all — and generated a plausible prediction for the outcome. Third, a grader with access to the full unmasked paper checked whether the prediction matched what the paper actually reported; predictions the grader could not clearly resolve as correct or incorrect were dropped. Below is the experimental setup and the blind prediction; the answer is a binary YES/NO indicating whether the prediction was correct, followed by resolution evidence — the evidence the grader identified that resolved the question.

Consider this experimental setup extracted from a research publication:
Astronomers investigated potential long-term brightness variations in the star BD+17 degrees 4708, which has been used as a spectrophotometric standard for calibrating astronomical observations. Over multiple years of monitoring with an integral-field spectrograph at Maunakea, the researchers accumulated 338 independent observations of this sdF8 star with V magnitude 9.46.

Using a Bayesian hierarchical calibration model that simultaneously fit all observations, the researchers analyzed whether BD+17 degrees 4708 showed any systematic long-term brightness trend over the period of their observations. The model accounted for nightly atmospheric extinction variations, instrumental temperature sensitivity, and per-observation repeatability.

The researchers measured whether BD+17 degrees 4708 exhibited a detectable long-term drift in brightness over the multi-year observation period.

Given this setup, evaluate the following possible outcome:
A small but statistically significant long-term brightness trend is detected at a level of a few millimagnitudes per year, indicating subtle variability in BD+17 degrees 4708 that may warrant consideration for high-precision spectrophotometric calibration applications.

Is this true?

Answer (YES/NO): YES